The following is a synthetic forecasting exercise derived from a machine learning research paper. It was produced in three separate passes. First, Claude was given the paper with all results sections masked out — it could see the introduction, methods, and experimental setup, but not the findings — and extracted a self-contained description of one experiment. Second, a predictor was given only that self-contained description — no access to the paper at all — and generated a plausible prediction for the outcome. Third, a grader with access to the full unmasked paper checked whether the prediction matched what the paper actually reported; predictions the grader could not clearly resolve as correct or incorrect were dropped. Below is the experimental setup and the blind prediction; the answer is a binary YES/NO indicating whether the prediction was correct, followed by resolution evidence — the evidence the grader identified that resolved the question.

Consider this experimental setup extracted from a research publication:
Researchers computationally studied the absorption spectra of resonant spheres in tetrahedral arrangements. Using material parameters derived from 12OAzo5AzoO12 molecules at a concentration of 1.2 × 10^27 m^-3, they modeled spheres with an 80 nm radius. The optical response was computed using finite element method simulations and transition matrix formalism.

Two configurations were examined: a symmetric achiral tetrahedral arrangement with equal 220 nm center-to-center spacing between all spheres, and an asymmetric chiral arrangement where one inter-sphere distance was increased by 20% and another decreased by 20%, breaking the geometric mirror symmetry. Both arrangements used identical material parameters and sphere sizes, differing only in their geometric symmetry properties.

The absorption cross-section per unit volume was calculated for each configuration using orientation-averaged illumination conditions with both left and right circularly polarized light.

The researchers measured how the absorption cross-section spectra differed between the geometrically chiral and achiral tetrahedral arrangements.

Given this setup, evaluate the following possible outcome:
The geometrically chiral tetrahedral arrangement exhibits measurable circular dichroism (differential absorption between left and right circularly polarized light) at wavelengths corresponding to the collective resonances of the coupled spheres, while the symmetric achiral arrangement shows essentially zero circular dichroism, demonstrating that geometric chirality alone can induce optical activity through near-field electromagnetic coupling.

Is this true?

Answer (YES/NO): NO